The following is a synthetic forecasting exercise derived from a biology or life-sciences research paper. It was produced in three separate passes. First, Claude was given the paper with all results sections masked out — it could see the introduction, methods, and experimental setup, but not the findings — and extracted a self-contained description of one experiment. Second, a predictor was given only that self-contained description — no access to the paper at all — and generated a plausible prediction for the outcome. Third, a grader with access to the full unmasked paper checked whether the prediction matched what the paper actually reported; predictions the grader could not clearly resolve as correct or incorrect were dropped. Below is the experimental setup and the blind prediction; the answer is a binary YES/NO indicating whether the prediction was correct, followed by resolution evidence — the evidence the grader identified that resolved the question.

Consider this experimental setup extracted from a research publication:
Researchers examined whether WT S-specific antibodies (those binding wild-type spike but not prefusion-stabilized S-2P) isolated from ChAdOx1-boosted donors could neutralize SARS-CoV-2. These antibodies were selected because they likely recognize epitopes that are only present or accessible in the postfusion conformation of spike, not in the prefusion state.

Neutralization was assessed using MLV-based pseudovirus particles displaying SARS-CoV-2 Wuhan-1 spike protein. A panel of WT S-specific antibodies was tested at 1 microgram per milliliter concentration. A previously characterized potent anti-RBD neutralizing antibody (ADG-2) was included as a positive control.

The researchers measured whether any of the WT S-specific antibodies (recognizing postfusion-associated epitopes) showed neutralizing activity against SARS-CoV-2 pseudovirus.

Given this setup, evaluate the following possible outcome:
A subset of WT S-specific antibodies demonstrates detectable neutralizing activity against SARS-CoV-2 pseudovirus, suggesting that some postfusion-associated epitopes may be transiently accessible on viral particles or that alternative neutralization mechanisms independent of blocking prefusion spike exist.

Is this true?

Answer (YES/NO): NO